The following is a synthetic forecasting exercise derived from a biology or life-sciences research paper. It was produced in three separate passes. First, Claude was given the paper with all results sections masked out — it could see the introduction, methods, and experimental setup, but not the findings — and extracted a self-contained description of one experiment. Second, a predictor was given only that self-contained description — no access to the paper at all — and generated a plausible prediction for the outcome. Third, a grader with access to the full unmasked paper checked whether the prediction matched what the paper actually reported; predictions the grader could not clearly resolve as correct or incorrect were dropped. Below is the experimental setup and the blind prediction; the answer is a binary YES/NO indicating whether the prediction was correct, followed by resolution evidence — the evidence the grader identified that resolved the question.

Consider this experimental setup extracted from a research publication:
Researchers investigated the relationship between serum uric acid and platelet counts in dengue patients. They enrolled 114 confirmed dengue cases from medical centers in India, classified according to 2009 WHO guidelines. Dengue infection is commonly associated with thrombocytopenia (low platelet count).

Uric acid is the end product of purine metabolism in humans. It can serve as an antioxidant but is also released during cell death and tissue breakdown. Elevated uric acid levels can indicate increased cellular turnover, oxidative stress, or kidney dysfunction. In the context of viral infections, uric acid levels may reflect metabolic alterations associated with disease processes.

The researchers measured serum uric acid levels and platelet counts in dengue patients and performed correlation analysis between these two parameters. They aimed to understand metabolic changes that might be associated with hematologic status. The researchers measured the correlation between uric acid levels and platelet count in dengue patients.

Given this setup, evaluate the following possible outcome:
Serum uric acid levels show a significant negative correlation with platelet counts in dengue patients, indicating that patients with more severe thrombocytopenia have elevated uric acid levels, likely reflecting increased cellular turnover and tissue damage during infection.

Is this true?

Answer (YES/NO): NO